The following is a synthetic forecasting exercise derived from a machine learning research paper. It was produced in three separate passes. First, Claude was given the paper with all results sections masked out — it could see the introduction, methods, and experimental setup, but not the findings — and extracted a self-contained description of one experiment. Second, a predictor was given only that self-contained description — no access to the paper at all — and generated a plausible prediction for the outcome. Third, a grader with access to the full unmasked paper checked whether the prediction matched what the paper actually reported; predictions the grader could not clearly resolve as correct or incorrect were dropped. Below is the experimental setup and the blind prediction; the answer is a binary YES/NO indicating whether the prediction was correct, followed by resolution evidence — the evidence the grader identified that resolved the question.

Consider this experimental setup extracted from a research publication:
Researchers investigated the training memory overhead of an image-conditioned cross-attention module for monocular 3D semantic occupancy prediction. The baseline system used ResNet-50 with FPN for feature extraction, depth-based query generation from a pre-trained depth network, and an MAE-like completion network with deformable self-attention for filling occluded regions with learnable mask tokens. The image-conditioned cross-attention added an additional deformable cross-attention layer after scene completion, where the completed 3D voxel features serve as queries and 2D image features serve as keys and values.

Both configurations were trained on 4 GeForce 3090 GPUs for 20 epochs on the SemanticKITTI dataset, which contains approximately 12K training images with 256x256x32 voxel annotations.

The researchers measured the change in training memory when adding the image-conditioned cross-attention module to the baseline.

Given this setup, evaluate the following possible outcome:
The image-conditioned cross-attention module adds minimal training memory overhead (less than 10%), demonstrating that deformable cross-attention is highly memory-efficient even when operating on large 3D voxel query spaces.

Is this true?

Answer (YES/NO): NO